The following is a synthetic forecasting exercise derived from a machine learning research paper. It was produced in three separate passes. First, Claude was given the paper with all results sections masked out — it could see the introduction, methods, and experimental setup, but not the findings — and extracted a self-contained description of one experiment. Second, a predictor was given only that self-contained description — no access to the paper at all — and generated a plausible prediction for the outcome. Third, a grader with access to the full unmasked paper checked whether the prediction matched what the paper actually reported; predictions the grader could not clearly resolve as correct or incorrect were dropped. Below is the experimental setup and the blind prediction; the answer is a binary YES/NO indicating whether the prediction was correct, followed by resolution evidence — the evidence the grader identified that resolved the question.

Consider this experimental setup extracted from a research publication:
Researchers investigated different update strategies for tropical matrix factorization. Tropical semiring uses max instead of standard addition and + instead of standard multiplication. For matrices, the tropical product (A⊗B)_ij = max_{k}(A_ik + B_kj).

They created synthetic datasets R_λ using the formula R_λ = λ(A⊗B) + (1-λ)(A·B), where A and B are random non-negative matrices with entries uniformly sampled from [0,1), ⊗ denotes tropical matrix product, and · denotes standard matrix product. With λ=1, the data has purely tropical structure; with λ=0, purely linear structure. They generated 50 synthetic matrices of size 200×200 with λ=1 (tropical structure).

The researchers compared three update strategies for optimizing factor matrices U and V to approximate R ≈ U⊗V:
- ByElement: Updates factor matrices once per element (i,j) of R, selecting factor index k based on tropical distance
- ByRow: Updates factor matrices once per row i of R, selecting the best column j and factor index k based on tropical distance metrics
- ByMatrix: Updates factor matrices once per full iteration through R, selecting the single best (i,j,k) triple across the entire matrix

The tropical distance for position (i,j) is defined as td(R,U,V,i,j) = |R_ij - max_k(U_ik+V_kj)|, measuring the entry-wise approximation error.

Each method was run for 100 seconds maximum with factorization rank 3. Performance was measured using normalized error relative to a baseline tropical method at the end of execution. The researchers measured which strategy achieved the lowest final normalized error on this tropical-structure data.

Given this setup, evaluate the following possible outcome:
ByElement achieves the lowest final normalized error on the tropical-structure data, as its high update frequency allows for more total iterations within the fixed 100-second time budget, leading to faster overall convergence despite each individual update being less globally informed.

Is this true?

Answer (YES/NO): NO